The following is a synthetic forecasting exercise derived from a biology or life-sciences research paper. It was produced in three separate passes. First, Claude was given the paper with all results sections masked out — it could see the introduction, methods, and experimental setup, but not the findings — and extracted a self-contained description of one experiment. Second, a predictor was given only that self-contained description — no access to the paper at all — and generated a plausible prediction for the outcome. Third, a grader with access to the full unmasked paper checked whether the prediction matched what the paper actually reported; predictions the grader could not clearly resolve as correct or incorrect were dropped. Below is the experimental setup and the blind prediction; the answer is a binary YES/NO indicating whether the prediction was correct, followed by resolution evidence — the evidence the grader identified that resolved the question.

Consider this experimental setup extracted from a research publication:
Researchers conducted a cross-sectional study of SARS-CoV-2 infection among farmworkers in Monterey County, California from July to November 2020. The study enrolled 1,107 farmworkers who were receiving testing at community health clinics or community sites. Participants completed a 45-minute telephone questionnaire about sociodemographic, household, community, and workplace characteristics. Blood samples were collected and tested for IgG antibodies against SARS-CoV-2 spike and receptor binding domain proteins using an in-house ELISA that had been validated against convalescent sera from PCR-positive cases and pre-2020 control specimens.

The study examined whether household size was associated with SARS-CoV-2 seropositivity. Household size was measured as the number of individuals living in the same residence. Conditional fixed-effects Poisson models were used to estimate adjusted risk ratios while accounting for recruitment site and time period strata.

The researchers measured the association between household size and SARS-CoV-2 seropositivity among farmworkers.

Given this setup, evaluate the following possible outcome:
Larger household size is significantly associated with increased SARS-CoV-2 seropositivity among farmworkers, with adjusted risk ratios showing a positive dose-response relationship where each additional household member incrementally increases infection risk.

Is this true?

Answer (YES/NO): NO